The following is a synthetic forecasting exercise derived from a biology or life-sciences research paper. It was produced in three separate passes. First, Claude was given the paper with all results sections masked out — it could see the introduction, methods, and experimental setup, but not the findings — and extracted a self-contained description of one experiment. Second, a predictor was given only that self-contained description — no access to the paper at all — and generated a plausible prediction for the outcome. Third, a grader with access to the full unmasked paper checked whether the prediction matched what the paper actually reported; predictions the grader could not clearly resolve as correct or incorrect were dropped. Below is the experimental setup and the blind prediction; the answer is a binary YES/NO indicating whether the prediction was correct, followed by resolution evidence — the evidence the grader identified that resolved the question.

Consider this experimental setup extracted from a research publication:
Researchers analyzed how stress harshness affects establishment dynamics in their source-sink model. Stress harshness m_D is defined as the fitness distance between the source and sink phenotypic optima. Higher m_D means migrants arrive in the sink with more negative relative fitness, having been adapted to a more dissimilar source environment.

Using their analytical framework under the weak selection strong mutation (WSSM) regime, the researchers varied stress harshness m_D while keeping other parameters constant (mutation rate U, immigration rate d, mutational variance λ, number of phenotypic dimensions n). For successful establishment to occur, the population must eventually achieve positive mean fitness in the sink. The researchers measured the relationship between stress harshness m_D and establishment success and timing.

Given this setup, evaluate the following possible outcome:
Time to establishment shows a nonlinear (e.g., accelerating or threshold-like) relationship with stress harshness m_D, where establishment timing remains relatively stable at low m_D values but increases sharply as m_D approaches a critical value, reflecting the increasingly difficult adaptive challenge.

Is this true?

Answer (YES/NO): NO